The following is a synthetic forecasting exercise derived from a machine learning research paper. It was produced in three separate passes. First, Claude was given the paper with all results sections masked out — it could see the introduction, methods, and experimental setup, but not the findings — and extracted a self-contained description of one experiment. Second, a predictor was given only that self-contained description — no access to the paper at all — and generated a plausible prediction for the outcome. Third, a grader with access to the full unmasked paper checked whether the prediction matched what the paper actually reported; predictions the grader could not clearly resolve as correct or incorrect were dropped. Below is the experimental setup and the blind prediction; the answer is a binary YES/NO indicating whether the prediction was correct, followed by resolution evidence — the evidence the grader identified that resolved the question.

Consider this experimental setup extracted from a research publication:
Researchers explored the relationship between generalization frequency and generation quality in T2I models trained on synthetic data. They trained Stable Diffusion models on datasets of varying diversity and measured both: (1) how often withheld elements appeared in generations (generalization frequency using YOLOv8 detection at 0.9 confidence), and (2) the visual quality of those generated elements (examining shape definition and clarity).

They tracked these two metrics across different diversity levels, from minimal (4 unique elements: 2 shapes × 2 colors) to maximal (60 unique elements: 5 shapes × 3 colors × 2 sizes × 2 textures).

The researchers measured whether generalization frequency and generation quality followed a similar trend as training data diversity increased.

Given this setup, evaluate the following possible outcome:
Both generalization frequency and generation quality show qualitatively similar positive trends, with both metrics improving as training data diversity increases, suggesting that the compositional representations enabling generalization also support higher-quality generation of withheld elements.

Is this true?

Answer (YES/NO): YES